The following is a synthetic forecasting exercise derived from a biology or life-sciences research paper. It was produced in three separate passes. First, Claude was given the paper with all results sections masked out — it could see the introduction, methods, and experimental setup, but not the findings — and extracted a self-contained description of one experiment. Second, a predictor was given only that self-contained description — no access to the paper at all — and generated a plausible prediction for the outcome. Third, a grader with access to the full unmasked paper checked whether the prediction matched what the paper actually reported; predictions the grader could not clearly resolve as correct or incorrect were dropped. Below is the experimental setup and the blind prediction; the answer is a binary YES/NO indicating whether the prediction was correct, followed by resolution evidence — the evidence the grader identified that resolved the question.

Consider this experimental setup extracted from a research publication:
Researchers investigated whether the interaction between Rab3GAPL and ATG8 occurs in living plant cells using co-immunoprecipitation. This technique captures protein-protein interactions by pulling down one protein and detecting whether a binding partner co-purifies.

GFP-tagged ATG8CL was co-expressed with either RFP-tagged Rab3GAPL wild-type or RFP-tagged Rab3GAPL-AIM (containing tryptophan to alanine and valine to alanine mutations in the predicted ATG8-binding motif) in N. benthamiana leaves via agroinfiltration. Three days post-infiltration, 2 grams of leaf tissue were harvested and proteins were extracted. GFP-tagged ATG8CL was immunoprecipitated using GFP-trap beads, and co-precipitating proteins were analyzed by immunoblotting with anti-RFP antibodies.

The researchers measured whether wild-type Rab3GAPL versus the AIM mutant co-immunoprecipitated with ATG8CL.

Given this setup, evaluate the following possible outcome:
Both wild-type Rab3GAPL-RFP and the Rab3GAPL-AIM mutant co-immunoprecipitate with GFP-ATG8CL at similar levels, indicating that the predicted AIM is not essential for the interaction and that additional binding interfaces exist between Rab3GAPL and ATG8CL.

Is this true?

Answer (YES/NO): NO